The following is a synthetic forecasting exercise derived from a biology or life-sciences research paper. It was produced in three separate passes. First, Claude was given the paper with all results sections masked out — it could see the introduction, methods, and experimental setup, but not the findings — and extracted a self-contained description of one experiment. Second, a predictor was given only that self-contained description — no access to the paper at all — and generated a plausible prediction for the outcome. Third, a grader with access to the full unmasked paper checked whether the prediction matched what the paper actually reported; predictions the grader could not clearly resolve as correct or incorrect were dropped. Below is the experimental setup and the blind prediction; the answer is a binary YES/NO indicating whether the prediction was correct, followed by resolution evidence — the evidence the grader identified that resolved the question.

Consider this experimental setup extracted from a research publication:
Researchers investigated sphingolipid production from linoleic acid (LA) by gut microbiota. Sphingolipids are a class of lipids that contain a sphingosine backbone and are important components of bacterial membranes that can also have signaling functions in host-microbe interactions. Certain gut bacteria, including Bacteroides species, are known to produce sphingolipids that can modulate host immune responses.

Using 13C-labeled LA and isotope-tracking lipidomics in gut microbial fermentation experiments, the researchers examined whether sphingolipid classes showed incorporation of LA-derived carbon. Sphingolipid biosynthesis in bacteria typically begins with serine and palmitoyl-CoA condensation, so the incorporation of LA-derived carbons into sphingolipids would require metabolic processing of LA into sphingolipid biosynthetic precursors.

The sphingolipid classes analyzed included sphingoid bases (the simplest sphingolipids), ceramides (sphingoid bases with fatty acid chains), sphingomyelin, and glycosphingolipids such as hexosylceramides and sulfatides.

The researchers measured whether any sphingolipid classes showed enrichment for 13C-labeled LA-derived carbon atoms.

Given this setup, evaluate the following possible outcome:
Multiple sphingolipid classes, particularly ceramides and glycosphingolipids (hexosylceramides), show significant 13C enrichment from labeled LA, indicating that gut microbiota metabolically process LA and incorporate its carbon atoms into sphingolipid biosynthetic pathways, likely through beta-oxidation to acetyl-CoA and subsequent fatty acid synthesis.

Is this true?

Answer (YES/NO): YES